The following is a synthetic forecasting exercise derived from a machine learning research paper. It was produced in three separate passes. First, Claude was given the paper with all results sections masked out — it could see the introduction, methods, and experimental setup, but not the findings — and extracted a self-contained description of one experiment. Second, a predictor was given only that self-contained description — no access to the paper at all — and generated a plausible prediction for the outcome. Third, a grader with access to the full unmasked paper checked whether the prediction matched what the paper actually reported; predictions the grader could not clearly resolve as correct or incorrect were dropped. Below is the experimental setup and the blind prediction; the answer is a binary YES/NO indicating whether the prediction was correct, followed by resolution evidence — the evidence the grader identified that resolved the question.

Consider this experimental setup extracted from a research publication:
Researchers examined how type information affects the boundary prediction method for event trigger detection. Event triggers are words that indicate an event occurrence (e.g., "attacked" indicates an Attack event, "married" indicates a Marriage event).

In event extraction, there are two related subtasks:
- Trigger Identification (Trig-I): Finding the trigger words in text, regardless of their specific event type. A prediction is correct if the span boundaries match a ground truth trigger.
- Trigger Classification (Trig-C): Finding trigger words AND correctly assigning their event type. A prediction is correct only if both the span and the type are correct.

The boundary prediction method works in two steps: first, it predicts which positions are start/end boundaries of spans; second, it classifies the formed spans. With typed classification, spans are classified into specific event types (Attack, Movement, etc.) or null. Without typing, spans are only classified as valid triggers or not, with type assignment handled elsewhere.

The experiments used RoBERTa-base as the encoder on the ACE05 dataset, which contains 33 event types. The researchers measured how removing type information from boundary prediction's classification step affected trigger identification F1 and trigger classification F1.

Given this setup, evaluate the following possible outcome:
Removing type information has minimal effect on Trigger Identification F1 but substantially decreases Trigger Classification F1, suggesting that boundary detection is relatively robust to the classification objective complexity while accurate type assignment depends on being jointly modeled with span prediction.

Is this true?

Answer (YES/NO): NO